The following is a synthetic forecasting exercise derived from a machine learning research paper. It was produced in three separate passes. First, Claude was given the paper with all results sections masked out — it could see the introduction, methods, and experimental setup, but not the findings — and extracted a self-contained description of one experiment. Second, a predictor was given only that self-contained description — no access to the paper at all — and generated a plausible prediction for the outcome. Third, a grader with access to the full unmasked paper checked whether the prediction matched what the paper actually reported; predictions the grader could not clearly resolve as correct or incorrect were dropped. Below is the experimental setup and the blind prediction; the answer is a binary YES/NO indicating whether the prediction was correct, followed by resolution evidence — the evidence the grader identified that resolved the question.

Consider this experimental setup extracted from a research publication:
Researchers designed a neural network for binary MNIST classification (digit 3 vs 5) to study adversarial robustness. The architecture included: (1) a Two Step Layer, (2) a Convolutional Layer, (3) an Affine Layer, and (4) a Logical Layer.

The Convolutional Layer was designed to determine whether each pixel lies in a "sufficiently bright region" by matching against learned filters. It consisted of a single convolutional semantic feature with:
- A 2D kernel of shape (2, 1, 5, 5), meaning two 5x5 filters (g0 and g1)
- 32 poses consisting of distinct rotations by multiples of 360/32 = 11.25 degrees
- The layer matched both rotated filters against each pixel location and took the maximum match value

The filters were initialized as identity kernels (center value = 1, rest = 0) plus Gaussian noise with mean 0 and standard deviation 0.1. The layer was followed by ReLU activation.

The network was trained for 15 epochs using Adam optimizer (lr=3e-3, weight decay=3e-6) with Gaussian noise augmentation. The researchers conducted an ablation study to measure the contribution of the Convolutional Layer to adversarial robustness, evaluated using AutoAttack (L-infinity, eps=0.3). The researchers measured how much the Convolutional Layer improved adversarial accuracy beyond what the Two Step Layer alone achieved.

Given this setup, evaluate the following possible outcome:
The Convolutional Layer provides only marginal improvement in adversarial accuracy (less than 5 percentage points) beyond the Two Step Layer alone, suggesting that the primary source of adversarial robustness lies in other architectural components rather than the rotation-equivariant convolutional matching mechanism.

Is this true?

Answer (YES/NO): NO